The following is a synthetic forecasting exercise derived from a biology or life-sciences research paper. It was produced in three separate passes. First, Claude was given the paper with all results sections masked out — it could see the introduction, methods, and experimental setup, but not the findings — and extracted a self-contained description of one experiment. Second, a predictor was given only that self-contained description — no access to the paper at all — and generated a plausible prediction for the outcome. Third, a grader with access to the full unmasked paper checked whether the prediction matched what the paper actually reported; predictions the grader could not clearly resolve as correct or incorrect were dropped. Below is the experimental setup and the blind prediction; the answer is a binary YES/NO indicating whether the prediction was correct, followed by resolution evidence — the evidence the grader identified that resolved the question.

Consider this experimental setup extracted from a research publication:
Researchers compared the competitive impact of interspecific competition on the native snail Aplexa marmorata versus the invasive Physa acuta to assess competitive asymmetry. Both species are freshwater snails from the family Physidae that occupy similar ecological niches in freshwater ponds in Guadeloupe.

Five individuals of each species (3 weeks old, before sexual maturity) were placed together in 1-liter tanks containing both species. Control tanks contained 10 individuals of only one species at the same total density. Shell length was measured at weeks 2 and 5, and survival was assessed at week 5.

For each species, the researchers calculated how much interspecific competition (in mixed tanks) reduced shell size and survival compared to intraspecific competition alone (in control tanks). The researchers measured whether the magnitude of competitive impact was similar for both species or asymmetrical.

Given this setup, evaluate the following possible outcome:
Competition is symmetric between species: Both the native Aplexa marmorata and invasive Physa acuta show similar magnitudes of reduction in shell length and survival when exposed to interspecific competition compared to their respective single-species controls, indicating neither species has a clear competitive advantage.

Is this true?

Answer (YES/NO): NO